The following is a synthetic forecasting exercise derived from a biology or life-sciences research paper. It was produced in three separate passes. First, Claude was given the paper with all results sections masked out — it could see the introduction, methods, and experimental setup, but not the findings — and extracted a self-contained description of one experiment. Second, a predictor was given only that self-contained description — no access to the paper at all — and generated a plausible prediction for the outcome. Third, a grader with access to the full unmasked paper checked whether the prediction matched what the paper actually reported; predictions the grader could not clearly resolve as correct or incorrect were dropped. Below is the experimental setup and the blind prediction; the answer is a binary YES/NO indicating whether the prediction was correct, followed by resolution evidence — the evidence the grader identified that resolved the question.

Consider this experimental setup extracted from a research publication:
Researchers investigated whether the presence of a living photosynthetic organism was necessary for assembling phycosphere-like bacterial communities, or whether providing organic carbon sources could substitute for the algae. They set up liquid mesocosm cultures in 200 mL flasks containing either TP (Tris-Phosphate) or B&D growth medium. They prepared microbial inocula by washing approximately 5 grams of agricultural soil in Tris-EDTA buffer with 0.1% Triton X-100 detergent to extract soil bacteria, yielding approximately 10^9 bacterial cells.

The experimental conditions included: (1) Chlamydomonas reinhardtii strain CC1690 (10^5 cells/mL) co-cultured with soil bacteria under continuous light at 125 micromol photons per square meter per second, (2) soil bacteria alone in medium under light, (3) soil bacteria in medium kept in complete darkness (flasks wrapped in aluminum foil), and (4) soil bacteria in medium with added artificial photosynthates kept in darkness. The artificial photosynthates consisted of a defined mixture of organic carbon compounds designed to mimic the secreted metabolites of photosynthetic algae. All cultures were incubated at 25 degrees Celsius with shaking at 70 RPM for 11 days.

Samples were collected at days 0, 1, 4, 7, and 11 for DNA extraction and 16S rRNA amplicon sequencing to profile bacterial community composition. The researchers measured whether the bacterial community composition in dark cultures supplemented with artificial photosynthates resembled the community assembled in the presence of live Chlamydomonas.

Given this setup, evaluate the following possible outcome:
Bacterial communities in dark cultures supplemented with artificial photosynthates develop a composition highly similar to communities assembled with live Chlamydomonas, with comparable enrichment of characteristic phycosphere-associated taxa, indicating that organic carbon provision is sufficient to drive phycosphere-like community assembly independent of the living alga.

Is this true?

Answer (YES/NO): NO